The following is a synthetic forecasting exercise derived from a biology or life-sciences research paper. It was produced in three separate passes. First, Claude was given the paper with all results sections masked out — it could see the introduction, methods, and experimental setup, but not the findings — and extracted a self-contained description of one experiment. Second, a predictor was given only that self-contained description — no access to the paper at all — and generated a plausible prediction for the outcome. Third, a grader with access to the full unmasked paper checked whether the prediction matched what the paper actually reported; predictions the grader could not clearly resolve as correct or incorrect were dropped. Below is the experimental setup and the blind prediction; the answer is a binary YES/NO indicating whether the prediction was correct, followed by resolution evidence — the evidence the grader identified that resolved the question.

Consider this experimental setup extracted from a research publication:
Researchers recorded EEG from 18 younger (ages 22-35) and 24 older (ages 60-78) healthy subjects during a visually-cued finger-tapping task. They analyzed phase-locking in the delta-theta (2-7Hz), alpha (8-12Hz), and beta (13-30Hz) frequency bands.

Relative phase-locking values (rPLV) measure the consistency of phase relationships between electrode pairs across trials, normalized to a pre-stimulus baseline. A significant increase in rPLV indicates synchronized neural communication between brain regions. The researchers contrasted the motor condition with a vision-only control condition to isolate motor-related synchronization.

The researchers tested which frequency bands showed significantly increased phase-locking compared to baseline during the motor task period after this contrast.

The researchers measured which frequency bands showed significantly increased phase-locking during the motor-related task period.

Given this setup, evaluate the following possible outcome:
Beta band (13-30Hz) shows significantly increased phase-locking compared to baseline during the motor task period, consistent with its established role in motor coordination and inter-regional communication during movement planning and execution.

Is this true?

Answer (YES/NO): NO